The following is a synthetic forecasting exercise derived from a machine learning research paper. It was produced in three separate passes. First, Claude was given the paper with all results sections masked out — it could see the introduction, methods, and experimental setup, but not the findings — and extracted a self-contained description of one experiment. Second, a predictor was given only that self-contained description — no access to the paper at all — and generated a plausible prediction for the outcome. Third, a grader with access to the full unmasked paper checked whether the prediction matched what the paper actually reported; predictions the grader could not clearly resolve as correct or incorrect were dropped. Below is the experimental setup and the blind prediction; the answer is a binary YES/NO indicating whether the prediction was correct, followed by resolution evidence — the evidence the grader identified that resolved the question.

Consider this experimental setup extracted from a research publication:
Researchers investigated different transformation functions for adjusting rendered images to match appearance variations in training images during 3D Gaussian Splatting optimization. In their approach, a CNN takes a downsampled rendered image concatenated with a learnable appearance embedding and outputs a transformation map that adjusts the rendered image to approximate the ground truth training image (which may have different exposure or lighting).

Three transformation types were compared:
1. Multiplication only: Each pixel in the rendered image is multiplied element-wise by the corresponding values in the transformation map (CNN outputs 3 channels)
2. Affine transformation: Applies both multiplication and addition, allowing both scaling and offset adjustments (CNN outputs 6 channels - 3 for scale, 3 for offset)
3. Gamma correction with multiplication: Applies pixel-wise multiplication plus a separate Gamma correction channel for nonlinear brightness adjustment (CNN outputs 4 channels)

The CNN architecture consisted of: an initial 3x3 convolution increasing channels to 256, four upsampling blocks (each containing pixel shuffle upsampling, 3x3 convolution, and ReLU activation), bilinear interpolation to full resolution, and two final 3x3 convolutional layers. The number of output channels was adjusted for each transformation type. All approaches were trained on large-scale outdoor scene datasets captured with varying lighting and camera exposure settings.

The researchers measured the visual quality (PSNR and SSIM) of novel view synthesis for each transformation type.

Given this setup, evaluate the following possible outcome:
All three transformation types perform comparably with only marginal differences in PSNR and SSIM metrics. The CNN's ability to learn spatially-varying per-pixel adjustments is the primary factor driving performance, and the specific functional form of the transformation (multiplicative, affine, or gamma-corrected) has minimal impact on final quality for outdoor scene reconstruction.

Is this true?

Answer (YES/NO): YES